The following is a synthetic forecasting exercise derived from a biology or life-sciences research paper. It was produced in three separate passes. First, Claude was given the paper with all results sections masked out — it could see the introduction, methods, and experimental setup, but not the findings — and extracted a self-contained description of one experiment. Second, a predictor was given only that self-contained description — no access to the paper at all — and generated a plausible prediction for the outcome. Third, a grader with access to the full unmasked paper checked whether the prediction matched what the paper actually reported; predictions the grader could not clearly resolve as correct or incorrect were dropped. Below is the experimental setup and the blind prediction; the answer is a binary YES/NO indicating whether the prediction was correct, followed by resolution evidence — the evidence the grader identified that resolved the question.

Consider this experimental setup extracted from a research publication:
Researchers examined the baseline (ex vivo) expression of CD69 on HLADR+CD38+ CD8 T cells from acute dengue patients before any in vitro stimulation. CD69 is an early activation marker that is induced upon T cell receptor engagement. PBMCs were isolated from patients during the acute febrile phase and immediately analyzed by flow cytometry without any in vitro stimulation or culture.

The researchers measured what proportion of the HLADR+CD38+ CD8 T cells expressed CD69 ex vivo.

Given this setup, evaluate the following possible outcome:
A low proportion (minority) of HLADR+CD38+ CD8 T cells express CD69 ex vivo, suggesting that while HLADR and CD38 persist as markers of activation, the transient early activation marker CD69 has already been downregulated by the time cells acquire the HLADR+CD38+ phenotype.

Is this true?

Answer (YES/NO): YES